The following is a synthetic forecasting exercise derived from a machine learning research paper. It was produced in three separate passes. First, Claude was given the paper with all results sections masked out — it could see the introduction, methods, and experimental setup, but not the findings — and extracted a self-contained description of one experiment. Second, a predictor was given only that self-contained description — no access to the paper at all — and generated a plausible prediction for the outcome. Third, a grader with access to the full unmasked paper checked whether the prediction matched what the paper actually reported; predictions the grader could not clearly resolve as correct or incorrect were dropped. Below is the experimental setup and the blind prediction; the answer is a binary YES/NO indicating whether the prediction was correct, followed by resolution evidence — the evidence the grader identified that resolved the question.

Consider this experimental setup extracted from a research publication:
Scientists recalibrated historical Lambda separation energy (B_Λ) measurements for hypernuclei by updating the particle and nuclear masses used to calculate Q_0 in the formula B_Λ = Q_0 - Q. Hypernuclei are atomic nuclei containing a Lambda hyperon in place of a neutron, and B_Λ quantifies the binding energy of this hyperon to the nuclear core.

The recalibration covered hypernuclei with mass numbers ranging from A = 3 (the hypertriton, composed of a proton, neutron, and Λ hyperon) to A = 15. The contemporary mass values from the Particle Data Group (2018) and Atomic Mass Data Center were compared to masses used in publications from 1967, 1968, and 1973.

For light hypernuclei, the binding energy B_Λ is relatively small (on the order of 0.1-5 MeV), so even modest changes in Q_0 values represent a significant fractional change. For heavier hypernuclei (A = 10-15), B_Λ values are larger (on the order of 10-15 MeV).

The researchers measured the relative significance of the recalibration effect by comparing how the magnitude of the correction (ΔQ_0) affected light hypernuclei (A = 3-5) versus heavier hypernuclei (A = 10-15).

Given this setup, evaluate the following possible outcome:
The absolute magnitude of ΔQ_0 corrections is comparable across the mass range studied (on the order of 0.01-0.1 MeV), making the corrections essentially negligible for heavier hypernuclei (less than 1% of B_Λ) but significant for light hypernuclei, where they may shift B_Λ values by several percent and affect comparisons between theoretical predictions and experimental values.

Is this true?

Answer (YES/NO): NO